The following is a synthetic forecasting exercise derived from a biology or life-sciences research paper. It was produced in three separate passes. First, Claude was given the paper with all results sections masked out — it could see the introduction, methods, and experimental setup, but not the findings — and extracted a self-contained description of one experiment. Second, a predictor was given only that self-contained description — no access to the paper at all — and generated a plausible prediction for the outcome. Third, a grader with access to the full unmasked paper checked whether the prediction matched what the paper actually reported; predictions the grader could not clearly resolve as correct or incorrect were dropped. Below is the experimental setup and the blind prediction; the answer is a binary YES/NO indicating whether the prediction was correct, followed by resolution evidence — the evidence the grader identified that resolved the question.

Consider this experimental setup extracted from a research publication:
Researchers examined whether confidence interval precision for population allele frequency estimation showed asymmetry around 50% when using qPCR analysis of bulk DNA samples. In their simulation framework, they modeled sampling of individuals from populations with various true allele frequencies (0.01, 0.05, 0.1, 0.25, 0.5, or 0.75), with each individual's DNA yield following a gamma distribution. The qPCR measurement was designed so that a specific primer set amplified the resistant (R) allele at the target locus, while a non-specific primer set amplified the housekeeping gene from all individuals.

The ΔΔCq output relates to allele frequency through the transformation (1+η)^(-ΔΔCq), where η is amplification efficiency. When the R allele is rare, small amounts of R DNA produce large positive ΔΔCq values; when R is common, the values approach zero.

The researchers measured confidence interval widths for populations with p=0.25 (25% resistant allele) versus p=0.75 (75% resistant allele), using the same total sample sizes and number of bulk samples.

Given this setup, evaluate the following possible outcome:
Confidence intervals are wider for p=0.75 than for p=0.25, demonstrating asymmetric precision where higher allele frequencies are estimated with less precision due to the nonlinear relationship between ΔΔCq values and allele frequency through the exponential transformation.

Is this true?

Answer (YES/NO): YES